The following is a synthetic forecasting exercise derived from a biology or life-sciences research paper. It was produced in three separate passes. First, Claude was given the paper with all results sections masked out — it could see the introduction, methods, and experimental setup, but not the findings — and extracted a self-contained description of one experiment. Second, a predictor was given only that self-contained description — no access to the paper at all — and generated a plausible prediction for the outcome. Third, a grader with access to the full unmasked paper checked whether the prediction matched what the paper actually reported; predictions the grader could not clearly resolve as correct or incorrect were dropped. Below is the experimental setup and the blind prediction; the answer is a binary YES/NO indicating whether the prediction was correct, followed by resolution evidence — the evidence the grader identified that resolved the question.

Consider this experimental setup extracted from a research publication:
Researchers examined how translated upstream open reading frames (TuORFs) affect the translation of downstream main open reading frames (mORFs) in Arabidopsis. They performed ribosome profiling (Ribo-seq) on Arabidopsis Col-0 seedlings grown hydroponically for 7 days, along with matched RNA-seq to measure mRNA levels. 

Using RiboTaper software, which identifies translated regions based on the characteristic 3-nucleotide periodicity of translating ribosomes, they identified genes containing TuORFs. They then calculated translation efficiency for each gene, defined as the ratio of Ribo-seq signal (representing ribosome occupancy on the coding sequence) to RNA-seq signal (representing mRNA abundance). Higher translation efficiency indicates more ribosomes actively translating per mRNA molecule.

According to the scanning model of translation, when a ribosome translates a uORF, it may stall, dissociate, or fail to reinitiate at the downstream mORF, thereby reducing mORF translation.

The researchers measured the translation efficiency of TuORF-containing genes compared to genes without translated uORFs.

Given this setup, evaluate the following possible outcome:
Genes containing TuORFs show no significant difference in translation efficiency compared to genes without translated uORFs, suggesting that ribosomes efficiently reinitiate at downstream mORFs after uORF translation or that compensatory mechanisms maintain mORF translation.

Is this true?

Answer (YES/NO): NO